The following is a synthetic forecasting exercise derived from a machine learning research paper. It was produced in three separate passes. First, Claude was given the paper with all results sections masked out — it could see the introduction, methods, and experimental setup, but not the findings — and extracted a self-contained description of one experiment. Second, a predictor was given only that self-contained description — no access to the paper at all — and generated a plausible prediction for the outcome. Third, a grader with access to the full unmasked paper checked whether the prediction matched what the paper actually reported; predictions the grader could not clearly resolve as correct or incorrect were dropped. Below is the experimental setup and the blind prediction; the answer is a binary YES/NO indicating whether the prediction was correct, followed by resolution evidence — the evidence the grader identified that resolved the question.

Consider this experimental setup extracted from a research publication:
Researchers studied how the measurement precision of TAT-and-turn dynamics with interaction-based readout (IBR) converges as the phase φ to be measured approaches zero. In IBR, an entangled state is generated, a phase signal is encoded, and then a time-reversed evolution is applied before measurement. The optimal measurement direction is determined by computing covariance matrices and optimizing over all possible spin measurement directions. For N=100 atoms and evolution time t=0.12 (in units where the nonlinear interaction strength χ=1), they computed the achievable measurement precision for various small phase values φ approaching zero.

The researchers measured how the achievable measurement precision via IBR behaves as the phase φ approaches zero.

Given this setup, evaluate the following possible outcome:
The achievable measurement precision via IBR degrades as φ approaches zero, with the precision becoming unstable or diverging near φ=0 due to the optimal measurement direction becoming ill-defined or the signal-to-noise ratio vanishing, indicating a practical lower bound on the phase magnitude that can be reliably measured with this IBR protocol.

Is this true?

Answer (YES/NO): NO